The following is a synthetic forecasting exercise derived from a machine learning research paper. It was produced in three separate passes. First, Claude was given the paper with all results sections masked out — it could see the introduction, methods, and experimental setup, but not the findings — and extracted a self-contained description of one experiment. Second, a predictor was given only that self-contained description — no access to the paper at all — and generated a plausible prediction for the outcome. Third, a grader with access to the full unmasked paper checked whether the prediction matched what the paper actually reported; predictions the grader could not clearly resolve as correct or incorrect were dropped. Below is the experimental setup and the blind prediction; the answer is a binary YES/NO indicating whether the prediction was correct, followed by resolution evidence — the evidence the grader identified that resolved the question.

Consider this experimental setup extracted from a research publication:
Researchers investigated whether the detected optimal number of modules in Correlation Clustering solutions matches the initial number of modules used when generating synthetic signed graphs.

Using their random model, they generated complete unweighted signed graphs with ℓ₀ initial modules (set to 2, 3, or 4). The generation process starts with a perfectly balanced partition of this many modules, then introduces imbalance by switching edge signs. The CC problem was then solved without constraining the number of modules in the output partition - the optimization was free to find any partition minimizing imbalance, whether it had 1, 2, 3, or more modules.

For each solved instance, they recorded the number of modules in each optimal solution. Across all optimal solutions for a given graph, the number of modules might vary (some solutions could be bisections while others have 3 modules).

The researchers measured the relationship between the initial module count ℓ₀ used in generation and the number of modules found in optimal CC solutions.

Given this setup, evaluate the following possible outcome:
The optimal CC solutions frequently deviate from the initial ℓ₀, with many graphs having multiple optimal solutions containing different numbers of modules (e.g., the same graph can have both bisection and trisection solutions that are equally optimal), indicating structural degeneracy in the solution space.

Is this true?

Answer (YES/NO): YES